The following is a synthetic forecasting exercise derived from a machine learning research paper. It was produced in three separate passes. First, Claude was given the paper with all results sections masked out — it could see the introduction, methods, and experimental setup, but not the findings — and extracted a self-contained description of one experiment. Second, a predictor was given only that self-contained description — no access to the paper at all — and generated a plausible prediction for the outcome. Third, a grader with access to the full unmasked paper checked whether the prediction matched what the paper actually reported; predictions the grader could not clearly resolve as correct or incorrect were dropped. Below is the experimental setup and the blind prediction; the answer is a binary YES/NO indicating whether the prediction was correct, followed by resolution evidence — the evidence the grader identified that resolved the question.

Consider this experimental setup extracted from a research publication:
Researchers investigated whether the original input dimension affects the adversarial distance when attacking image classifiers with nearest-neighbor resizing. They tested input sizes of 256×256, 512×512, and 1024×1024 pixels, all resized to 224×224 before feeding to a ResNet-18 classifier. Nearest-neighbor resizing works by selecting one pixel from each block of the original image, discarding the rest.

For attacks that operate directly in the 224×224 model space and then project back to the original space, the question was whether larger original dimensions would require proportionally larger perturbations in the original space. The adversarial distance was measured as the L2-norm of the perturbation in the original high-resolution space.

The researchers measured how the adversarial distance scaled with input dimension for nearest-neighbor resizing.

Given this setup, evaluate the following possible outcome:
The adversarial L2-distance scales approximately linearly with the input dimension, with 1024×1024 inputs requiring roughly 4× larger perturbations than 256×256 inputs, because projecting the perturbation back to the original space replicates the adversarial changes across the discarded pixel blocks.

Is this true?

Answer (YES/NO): NO